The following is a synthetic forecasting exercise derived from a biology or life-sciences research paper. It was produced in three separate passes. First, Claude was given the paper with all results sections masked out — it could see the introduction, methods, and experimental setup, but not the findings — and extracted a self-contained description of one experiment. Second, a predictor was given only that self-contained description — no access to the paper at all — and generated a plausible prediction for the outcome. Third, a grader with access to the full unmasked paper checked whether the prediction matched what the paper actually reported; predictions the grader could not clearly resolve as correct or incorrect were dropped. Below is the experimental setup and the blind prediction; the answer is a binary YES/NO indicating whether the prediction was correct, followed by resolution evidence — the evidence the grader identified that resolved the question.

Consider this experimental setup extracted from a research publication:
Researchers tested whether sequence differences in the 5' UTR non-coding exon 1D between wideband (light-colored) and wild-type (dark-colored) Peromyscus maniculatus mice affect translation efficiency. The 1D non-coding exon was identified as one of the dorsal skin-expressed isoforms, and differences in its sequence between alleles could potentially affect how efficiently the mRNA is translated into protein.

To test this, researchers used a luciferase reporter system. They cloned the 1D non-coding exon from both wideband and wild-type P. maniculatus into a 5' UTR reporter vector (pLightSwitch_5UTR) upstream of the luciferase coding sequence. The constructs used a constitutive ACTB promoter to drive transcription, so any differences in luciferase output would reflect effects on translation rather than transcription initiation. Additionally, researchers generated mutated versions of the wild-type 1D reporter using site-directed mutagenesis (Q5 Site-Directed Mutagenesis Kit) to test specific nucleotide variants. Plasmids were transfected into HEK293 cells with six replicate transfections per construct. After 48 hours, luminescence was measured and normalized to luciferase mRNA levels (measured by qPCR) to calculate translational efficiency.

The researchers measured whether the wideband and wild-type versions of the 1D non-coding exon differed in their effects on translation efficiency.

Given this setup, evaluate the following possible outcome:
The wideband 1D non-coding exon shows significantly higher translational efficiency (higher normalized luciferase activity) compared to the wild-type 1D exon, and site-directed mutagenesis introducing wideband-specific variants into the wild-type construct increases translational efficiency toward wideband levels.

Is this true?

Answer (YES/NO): NO